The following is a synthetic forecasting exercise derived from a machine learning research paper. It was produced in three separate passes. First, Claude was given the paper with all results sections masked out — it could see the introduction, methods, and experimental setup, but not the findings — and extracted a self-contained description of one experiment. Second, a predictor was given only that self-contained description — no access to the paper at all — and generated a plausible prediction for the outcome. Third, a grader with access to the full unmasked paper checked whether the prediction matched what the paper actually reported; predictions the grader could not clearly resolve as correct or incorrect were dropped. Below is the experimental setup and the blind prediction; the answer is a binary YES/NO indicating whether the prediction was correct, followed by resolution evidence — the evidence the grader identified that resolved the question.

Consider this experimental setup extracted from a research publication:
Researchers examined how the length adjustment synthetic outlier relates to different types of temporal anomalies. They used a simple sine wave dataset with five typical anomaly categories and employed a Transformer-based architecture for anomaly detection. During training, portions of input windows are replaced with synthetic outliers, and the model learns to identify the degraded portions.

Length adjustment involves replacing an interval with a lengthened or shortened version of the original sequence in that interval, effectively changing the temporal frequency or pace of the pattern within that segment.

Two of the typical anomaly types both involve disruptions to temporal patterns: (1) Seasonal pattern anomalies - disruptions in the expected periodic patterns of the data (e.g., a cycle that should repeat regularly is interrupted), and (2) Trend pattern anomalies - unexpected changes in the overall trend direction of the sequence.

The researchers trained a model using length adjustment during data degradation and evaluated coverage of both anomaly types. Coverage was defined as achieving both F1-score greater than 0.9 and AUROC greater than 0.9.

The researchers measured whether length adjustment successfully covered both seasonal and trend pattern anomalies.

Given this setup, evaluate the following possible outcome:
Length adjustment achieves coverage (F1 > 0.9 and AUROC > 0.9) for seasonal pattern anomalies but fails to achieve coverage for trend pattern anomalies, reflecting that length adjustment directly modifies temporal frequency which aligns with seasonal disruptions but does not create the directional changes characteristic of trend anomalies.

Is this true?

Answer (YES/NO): YES